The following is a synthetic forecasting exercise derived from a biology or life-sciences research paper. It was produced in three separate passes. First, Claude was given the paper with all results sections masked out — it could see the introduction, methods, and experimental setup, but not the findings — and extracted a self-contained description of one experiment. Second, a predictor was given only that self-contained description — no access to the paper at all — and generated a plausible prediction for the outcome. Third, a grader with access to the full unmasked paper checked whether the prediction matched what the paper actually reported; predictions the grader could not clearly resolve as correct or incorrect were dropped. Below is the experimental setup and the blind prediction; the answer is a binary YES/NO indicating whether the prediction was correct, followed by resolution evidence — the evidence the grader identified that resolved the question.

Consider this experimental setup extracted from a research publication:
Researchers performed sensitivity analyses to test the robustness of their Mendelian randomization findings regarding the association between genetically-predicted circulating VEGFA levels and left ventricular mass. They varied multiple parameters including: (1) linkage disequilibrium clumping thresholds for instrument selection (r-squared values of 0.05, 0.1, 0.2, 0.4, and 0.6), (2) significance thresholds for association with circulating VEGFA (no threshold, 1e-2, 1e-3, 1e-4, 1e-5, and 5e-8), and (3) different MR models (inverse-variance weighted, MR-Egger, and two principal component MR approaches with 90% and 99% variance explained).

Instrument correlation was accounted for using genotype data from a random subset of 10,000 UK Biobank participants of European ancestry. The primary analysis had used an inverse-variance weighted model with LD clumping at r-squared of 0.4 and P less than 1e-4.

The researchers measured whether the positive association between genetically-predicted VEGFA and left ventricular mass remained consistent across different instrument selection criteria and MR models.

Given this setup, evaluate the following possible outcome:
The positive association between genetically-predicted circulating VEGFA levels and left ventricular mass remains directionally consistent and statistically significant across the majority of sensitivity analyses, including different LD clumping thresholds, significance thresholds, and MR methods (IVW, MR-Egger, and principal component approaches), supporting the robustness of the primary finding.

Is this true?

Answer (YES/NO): YES